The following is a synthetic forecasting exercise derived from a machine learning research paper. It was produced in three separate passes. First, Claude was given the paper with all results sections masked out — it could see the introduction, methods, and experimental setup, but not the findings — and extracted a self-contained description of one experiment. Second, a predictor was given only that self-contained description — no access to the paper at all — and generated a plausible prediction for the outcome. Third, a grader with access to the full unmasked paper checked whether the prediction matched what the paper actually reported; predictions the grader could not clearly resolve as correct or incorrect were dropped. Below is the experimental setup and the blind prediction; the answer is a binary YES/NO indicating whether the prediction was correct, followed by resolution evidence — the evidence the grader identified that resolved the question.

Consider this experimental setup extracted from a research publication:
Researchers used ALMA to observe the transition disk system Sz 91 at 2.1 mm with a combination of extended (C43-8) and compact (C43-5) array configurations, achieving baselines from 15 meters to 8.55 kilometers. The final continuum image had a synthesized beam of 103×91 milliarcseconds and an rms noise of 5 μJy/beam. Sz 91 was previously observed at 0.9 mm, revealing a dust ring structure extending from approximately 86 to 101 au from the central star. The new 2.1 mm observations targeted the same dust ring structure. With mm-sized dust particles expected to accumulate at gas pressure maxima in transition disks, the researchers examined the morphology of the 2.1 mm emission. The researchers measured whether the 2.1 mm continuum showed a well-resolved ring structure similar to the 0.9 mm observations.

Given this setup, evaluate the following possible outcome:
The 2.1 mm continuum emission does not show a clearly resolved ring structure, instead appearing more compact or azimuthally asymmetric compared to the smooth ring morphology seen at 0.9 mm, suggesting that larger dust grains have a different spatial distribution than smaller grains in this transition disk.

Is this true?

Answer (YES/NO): NO